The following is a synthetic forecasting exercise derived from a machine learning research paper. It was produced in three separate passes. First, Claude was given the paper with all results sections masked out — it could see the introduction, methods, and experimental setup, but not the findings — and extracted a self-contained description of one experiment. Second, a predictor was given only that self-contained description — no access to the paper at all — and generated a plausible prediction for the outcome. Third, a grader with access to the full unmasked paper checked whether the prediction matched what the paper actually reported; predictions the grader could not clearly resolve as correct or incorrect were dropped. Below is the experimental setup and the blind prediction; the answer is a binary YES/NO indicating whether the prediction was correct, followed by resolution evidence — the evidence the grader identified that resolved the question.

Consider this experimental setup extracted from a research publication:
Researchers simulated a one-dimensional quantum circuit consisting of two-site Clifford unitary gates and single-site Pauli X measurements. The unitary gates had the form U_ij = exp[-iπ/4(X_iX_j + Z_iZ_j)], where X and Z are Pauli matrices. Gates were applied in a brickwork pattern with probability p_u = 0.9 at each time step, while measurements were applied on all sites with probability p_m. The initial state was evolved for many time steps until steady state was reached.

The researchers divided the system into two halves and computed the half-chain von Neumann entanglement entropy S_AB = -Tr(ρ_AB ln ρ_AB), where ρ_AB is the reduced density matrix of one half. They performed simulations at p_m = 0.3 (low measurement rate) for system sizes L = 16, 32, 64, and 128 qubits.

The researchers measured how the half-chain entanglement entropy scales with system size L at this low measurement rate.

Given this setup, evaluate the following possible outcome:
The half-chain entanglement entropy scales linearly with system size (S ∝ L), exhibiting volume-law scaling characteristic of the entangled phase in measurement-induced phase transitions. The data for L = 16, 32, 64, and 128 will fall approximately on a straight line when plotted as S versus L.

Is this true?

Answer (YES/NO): YES